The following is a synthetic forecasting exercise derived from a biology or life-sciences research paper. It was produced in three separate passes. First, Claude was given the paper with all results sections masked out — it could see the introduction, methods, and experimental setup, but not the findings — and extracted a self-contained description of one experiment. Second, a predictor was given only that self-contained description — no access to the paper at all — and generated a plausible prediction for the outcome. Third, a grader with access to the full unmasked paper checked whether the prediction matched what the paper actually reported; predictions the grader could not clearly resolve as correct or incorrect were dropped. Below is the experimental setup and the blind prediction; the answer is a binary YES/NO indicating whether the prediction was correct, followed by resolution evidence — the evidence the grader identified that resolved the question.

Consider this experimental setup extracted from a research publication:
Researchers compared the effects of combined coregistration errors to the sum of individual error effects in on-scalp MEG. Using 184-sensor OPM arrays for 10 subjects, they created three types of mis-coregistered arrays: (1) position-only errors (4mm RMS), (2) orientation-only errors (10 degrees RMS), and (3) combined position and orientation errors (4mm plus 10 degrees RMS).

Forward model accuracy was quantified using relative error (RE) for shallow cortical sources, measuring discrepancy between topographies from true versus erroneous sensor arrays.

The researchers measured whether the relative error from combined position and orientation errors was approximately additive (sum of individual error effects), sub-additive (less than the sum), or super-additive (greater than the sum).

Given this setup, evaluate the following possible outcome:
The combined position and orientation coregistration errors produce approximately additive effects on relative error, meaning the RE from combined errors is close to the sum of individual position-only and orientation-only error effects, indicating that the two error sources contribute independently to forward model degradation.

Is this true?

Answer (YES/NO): NO